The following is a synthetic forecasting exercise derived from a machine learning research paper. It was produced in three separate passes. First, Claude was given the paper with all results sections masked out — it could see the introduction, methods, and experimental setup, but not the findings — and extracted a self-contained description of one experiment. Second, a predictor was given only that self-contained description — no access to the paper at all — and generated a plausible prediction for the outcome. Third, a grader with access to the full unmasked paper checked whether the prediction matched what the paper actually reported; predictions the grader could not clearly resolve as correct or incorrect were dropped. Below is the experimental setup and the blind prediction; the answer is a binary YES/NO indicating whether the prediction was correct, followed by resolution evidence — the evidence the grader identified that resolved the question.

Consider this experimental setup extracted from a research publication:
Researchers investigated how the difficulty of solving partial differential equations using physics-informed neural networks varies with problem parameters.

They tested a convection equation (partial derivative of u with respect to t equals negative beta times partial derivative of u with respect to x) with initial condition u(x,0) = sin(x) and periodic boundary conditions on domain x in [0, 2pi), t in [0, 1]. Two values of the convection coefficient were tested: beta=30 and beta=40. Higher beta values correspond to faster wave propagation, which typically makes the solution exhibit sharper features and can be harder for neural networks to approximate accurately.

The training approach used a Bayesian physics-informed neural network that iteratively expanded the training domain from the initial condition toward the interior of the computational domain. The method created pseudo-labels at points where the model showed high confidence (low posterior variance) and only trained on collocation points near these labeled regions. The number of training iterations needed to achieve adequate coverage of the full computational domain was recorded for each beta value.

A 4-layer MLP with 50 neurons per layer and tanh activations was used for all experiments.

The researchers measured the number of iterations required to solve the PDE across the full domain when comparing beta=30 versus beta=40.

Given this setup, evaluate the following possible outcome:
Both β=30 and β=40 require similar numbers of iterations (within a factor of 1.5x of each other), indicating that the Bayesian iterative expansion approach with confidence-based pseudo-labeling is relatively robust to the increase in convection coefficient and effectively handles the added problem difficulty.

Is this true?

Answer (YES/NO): NO